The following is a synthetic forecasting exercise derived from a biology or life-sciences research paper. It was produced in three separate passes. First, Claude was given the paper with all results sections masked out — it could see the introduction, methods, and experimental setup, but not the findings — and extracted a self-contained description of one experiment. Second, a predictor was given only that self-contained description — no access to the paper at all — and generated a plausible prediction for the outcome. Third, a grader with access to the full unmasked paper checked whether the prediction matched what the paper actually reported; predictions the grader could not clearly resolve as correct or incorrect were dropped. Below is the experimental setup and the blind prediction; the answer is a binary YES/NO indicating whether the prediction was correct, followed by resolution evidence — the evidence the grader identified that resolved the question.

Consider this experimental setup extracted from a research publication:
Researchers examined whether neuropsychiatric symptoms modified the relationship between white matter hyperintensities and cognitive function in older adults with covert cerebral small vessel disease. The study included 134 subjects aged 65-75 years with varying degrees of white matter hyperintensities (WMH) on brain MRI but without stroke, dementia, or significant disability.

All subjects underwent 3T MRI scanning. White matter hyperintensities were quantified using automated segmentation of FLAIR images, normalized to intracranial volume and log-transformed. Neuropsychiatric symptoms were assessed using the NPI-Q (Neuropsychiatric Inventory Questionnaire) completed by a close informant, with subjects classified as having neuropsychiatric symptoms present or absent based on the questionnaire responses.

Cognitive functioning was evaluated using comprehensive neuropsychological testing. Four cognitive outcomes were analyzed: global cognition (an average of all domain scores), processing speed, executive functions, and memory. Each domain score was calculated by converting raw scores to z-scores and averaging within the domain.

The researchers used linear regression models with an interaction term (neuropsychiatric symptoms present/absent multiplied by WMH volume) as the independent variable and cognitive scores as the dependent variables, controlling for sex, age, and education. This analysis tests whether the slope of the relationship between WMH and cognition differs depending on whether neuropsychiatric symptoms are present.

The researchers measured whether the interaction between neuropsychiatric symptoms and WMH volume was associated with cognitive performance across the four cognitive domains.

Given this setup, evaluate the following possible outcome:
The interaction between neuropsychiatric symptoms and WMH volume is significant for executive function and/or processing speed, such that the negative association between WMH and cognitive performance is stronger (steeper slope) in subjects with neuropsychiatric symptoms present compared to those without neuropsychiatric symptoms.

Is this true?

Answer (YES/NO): YES